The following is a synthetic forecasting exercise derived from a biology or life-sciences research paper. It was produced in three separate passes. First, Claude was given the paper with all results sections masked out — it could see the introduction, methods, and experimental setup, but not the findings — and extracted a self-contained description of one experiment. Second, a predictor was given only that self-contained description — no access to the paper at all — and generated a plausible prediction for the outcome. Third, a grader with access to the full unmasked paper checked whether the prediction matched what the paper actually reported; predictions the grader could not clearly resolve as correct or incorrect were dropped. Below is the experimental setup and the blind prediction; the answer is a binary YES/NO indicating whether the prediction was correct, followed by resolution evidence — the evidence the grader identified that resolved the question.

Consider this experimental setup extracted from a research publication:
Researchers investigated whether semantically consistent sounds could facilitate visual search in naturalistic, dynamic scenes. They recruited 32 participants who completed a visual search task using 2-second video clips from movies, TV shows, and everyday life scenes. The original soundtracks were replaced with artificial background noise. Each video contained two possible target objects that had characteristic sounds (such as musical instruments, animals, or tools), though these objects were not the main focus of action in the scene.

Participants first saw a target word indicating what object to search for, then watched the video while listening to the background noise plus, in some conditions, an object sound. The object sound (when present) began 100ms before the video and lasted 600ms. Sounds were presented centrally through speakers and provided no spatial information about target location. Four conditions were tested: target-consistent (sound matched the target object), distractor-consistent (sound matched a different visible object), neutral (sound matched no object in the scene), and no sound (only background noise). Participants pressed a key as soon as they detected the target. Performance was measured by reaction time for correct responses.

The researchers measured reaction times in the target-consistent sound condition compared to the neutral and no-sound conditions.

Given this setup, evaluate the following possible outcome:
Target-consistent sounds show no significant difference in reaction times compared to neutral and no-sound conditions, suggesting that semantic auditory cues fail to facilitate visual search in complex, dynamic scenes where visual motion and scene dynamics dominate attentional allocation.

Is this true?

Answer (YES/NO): NO